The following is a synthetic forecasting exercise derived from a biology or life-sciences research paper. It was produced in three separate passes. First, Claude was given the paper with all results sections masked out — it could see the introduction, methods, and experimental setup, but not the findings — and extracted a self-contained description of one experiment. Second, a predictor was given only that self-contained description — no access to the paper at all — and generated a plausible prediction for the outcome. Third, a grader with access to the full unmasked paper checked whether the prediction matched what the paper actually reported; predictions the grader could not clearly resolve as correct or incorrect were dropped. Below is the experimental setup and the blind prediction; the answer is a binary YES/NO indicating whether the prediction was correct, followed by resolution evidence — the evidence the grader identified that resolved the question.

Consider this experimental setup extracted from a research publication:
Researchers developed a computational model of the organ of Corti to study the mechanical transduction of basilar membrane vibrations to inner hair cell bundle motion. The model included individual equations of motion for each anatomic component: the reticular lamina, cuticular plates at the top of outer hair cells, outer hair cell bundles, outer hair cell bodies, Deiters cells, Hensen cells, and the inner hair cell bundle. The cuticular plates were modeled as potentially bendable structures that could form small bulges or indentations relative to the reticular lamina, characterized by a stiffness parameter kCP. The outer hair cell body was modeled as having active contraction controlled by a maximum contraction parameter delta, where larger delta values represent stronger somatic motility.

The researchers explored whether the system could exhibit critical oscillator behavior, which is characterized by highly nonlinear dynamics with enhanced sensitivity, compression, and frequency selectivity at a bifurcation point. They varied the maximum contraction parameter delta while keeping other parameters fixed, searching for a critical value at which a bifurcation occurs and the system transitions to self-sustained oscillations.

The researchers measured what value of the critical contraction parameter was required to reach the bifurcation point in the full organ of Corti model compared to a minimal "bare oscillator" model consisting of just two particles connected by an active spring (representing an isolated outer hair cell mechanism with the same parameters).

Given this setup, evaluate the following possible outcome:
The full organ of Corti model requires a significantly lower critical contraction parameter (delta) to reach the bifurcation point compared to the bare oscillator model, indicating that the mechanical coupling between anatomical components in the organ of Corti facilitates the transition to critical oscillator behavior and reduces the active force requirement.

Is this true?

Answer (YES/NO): NO